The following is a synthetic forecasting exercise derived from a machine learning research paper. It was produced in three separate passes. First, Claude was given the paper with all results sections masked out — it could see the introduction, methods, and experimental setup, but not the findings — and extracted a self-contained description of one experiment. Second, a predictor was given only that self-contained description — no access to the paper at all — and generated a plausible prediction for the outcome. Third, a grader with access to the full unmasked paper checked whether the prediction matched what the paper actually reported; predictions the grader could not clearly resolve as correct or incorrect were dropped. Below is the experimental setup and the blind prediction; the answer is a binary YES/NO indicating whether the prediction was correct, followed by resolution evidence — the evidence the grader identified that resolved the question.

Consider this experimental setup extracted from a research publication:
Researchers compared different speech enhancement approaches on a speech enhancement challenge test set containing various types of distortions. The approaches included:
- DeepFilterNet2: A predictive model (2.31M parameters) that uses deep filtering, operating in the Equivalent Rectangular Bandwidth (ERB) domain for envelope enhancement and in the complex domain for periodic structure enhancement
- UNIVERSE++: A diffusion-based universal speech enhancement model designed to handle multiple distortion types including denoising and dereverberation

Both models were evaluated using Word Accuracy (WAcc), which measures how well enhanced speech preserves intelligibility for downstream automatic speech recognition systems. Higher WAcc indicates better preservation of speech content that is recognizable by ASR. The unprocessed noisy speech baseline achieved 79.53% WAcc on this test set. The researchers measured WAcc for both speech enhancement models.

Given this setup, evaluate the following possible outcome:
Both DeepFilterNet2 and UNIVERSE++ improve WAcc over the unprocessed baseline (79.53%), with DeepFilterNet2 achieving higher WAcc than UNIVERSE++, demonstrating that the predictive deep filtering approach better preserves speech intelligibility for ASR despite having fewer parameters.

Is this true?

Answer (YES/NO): NO